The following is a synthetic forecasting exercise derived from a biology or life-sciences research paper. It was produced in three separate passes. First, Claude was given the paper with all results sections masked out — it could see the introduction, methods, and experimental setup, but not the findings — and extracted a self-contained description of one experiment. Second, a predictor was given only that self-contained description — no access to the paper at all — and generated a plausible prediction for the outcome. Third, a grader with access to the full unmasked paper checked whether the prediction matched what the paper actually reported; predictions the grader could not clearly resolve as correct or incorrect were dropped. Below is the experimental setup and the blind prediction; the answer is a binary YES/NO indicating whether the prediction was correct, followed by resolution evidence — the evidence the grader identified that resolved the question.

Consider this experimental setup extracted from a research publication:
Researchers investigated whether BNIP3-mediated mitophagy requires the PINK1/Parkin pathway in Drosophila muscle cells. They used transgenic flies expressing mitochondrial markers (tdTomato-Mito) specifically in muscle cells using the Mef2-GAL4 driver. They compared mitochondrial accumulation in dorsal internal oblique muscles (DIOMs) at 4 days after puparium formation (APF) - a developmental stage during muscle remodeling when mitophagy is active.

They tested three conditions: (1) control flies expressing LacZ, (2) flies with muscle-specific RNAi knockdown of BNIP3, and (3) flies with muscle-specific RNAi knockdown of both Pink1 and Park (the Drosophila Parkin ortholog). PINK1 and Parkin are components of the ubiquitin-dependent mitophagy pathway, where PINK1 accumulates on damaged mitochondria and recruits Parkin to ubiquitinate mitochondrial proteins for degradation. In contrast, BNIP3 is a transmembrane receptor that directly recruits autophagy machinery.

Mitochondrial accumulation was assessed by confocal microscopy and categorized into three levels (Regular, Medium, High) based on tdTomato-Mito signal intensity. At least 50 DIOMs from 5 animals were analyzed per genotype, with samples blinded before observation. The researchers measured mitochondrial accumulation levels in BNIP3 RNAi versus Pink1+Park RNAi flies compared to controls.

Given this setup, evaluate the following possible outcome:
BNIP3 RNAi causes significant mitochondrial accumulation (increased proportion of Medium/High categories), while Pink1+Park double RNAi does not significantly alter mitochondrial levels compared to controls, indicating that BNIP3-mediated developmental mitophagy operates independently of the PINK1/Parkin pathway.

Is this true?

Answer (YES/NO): YES